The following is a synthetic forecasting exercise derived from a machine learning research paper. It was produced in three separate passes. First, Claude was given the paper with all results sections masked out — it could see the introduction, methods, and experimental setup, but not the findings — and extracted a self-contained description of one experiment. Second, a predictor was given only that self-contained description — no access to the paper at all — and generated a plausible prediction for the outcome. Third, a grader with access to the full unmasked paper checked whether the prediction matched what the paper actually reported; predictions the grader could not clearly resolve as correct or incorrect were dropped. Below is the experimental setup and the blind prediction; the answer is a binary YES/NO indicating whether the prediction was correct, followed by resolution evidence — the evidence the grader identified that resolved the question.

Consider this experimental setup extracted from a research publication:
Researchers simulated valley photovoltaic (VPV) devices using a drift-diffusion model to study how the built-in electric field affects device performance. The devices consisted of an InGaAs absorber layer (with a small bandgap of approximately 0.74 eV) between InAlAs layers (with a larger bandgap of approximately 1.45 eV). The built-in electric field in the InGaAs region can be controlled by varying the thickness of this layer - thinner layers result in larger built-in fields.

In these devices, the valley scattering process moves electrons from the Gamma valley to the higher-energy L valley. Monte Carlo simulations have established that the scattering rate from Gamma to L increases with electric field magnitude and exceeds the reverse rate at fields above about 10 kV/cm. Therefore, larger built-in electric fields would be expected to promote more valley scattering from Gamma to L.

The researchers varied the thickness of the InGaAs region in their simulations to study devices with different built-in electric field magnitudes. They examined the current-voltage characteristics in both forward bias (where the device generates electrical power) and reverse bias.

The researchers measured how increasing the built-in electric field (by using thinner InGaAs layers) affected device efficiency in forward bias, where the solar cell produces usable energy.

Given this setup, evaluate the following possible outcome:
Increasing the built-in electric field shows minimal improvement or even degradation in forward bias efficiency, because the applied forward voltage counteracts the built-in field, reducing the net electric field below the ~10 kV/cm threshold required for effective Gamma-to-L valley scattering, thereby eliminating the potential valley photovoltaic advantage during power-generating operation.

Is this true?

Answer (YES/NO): NO